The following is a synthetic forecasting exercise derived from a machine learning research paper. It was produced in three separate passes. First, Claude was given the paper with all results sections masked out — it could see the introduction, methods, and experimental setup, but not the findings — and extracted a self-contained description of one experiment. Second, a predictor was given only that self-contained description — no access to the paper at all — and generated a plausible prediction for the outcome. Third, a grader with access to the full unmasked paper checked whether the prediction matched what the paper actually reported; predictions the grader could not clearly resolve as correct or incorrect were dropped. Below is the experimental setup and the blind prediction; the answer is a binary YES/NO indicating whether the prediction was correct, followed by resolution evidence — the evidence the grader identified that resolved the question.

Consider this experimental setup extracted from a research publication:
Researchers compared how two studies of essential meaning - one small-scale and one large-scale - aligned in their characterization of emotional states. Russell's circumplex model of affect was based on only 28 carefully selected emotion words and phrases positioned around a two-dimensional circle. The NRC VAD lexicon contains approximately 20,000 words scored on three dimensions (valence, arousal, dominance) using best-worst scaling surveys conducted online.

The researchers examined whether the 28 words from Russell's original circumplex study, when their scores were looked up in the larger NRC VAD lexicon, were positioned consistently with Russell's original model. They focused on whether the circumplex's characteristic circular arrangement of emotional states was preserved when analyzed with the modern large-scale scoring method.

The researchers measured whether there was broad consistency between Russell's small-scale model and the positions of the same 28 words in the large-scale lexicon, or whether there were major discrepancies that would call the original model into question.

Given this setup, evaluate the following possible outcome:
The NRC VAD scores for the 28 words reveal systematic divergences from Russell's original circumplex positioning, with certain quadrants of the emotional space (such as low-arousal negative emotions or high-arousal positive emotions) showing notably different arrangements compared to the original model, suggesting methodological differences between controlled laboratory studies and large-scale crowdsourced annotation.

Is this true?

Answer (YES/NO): NO